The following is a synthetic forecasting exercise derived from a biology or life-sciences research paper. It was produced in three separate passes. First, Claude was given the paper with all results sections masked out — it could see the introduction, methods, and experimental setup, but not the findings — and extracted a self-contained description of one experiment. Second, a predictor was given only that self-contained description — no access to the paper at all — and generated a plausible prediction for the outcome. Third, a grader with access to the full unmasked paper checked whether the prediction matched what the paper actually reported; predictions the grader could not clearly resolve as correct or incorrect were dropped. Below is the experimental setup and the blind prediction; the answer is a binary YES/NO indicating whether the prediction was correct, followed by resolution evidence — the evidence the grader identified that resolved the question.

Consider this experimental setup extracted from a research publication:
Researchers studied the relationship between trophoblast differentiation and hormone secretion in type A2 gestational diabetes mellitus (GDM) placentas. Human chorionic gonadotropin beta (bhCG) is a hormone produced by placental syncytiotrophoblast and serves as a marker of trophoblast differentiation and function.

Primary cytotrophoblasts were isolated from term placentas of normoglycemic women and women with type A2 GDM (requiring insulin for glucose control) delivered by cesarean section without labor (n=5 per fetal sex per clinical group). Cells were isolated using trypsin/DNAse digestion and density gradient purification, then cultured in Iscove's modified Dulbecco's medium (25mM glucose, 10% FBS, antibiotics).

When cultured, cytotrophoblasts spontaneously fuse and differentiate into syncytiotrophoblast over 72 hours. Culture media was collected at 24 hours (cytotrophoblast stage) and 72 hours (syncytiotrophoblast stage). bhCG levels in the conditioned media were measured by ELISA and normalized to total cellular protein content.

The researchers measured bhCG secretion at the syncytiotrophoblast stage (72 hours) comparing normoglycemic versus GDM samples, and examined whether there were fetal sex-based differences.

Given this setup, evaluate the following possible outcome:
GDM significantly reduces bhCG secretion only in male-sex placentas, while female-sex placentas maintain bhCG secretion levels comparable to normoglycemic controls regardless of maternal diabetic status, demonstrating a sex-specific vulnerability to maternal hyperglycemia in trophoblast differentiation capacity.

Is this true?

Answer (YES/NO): NO